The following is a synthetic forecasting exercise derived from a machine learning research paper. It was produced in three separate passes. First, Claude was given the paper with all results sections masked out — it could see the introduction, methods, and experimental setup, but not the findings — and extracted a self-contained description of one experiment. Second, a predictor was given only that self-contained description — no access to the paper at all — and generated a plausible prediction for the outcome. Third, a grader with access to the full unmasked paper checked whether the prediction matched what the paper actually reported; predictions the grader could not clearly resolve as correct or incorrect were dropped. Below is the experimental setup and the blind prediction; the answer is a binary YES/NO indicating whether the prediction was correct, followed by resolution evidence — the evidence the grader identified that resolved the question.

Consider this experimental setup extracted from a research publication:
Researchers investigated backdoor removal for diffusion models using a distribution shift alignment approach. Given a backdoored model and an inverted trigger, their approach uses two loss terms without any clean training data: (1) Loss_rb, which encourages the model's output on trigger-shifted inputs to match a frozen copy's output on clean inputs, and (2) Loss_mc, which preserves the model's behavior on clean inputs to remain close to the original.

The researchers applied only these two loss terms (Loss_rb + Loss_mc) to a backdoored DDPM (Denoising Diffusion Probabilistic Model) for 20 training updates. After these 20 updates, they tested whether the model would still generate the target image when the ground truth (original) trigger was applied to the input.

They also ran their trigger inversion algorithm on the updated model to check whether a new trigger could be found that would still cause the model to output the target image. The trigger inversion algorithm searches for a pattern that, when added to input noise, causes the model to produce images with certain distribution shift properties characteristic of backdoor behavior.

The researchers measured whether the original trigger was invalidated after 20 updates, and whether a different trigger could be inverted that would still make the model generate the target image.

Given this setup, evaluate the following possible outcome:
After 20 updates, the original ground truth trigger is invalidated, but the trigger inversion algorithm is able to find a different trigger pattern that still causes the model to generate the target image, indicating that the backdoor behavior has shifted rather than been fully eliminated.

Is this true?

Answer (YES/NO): YES